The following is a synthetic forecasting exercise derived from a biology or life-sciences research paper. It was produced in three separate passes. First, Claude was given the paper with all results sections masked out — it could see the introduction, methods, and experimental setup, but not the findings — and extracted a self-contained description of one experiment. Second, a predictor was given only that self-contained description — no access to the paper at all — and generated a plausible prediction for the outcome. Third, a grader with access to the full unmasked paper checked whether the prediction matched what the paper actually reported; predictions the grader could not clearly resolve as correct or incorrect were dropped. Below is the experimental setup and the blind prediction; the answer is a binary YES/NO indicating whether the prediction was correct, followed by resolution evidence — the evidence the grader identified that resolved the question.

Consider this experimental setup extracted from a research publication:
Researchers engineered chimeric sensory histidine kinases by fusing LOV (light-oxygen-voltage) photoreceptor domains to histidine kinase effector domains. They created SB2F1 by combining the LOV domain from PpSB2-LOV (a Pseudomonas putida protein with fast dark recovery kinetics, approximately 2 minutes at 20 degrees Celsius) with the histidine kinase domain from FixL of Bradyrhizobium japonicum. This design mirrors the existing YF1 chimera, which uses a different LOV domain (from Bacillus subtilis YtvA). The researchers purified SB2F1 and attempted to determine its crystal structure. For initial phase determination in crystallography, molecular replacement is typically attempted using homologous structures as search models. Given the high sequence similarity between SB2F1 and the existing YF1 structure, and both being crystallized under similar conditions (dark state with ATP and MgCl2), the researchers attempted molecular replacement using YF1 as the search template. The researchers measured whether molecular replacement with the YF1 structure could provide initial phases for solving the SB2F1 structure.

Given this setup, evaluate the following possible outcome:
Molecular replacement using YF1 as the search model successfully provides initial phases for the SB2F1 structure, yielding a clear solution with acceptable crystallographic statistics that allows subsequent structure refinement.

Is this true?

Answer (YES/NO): NO